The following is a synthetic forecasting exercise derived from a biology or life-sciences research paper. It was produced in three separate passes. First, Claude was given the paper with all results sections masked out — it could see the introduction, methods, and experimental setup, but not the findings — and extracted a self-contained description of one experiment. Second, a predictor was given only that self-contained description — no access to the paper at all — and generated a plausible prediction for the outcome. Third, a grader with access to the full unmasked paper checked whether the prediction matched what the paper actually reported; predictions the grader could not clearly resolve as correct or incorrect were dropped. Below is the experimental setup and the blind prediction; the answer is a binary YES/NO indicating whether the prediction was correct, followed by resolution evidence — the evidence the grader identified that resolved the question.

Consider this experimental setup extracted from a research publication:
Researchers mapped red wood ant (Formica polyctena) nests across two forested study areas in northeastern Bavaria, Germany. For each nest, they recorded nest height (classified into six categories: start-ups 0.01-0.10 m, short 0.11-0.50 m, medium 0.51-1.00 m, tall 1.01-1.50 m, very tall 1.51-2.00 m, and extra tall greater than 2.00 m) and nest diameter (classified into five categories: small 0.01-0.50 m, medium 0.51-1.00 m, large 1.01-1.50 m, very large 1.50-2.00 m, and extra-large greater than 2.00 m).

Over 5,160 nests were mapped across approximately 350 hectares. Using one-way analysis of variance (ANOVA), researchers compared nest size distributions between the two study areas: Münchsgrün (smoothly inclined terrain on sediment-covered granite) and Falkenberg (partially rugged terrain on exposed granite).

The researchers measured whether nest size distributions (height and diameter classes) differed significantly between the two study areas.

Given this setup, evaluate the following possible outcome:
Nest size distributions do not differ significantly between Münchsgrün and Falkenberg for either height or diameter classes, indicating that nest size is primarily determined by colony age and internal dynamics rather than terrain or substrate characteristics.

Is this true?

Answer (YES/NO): NO